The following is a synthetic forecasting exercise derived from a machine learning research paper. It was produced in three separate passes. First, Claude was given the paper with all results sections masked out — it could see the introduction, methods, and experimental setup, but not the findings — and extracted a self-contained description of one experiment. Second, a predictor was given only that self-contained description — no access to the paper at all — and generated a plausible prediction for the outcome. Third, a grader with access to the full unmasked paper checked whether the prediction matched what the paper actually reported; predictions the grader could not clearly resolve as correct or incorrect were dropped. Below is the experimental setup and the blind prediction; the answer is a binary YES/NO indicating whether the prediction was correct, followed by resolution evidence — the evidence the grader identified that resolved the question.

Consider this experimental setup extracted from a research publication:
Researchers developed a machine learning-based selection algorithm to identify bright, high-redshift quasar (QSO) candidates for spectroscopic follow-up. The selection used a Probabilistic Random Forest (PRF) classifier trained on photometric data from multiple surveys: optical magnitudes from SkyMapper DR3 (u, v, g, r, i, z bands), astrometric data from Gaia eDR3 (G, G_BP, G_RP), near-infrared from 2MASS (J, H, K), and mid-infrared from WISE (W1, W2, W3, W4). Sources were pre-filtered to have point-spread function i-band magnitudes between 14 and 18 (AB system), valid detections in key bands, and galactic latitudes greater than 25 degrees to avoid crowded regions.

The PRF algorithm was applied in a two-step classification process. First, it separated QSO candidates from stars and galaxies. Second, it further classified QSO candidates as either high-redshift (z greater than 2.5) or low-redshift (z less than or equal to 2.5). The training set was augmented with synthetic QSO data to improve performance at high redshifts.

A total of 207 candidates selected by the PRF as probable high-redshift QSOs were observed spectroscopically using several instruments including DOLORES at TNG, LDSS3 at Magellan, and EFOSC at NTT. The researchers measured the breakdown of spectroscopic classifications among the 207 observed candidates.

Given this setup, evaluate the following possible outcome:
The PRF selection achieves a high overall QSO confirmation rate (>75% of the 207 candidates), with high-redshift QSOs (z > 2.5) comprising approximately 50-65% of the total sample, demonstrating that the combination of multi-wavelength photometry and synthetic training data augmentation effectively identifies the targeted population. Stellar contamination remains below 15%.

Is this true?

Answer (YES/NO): NO